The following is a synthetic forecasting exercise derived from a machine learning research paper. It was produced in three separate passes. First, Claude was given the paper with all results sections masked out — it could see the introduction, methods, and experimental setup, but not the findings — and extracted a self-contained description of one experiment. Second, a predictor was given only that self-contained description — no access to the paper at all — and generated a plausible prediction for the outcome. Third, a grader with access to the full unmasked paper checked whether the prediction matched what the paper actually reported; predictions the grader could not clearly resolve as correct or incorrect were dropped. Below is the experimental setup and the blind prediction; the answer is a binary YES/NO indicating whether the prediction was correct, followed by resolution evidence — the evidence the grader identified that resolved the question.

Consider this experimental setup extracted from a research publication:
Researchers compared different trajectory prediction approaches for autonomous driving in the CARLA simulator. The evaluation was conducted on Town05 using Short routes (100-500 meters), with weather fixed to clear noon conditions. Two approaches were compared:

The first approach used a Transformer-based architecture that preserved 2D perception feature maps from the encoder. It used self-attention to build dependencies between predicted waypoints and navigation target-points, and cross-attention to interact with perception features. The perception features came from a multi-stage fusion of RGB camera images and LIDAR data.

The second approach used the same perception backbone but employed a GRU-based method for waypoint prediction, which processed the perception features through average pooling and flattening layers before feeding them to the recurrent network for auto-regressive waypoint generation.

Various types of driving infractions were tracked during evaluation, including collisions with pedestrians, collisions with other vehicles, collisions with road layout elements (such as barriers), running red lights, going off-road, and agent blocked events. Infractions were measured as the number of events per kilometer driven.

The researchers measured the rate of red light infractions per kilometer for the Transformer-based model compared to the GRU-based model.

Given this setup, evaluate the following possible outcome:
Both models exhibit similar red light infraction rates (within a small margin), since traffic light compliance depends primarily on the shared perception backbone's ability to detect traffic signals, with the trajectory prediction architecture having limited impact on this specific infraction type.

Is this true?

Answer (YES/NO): NO